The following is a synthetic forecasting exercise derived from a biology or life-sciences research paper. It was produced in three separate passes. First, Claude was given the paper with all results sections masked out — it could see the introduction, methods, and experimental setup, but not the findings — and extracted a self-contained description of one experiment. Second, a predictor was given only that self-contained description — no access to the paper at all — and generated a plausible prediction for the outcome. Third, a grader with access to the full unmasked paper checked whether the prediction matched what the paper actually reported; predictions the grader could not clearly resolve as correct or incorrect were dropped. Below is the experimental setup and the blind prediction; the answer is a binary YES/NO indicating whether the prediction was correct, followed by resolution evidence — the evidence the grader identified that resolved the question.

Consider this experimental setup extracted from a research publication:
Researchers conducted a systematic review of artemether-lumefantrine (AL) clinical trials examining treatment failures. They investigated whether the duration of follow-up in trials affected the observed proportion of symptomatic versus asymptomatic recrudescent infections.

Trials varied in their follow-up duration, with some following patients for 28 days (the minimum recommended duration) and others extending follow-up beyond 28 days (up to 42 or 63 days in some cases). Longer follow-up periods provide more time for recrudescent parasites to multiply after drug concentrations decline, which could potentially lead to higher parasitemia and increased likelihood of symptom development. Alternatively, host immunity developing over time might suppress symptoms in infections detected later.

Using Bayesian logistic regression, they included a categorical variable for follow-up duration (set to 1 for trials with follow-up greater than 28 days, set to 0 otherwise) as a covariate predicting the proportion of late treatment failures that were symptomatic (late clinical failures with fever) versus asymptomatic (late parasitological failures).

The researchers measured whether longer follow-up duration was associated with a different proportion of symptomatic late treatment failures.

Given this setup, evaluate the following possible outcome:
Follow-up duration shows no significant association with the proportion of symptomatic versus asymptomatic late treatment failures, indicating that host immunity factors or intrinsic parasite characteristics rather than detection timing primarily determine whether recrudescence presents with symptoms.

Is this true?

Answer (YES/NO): YES